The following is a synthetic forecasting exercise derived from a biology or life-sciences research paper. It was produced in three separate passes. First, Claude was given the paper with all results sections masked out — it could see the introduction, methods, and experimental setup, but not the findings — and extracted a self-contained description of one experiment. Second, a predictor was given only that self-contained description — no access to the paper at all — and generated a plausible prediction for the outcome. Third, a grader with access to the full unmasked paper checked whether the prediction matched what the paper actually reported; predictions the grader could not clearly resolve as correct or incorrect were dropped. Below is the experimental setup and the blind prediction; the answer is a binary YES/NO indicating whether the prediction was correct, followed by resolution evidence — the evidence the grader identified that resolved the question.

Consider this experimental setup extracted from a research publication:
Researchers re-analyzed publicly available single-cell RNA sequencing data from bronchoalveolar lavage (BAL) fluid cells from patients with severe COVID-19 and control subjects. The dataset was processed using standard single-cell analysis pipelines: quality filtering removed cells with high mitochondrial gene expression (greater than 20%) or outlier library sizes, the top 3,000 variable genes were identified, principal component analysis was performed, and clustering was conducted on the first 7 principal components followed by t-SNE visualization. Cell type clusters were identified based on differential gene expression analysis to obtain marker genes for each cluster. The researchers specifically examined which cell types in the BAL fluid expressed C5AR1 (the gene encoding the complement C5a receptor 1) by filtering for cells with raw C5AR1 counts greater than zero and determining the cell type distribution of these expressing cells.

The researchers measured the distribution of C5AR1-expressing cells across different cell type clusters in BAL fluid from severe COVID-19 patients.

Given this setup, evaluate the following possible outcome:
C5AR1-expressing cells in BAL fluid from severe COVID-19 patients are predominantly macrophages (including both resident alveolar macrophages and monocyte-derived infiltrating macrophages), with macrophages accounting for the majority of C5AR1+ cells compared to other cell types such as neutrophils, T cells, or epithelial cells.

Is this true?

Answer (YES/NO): NO